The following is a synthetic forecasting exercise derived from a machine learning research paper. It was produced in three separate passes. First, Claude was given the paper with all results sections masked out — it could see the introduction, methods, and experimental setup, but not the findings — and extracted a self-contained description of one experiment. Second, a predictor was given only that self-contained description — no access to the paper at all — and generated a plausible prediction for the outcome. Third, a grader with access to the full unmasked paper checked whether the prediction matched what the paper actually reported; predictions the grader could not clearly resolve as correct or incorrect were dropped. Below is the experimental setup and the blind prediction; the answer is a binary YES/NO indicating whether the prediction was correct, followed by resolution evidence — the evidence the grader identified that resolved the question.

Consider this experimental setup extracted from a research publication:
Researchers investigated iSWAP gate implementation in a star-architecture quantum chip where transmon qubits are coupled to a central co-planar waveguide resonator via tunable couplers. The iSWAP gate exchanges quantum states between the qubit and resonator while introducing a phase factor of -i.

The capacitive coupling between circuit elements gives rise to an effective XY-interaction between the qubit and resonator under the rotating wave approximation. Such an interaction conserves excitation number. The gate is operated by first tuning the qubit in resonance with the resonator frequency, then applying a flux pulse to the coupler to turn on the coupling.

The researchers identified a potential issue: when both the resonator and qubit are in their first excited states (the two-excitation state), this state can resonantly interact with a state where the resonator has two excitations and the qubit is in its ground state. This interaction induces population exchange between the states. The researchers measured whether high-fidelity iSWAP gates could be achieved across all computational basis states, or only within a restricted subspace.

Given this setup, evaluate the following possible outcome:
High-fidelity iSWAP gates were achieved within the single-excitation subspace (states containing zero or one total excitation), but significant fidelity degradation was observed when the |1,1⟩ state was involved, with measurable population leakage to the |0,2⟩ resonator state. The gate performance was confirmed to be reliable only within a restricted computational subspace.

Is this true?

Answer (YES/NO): YES